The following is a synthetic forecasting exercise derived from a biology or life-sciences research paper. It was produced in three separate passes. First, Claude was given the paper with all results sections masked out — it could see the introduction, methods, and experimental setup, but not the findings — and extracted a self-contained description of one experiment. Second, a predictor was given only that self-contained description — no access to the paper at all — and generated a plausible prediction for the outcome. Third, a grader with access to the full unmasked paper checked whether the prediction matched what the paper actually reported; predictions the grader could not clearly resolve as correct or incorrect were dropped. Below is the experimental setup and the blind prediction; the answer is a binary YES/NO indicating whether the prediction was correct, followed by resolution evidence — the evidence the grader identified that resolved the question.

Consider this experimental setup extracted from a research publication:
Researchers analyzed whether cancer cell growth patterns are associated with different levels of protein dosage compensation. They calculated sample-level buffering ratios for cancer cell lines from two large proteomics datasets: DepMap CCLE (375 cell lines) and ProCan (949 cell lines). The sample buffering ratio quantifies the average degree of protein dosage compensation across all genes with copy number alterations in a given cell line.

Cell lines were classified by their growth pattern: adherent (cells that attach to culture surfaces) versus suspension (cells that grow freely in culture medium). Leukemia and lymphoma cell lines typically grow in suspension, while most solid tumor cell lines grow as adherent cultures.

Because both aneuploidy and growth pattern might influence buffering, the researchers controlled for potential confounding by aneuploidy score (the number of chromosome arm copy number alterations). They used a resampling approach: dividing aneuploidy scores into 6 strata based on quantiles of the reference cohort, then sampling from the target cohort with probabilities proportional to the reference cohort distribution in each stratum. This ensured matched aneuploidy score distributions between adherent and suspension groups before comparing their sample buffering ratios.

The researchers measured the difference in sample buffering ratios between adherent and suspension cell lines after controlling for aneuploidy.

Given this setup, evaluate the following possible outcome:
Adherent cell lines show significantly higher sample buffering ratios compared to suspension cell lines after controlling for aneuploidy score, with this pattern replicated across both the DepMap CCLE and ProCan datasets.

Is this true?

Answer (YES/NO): YES